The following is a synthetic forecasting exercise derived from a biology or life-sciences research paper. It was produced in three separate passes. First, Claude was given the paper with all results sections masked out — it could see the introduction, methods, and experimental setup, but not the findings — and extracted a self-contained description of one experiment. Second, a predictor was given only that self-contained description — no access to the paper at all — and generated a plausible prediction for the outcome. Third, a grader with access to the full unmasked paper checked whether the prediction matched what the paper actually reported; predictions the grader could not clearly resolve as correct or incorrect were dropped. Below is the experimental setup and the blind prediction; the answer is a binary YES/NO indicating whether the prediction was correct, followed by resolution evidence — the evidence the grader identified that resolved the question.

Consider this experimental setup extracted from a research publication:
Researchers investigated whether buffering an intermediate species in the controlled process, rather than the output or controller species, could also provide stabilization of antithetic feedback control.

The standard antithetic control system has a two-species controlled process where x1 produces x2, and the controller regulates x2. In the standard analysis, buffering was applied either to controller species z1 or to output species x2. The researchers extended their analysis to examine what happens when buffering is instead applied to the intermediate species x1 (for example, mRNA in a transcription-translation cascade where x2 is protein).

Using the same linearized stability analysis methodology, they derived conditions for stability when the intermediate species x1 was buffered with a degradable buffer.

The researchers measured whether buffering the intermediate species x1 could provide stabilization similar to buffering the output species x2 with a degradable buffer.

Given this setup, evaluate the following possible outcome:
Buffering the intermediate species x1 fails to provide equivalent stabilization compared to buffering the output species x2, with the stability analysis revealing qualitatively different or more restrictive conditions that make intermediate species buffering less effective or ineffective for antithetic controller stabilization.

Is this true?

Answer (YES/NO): NO